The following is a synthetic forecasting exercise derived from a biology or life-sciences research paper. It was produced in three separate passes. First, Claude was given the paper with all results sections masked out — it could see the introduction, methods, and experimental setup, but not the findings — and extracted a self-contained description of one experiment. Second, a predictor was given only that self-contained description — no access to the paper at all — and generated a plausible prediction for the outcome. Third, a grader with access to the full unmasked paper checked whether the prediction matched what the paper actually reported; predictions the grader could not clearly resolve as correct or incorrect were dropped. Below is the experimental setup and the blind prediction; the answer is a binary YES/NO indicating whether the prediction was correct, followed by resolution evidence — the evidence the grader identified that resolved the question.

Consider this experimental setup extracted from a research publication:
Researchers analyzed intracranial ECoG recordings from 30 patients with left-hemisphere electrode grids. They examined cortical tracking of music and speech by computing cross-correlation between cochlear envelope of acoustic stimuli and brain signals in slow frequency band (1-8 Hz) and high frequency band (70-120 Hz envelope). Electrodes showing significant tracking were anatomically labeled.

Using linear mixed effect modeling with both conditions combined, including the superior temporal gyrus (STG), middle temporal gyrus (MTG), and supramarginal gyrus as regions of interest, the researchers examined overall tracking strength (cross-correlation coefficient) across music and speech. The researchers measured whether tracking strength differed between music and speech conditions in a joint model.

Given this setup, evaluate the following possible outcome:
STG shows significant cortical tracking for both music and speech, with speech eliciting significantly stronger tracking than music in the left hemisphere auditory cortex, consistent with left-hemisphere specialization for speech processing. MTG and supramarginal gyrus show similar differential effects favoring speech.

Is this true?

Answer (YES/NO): YES